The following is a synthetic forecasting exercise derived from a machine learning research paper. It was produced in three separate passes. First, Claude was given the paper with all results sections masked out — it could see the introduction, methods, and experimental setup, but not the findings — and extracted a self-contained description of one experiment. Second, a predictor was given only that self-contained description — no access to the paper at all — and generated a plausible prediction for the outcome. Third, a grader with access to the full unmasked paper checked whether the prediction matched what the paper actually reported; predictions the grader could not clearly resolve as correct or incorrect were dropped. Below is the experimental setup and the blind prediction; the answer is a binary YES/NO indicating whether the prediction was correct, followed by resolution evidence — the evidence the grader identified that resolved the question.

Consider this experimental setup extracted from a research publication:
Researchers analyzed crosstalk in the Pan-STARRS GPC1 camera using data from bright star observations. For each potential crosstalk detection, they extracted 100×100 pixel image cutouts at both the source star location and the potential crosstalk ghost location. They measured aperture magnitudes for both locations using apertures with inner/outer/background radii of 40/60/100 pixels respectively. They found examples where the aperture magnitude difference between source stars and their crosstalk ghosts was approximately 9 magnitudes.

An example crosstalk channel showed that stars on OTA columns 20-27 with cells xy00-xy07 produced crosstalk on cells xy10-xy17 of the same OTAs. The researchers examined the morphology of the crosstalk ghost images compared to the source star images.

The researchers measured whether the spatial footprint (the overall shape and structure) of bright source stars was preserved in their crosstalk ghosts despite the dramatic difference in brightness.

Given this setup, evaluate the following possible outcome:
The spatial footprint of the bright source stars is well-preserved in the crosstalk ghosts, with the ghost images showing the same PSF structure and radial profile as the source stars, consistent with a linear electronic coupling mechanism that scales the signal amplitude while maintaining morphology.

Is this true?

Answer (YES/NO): YES